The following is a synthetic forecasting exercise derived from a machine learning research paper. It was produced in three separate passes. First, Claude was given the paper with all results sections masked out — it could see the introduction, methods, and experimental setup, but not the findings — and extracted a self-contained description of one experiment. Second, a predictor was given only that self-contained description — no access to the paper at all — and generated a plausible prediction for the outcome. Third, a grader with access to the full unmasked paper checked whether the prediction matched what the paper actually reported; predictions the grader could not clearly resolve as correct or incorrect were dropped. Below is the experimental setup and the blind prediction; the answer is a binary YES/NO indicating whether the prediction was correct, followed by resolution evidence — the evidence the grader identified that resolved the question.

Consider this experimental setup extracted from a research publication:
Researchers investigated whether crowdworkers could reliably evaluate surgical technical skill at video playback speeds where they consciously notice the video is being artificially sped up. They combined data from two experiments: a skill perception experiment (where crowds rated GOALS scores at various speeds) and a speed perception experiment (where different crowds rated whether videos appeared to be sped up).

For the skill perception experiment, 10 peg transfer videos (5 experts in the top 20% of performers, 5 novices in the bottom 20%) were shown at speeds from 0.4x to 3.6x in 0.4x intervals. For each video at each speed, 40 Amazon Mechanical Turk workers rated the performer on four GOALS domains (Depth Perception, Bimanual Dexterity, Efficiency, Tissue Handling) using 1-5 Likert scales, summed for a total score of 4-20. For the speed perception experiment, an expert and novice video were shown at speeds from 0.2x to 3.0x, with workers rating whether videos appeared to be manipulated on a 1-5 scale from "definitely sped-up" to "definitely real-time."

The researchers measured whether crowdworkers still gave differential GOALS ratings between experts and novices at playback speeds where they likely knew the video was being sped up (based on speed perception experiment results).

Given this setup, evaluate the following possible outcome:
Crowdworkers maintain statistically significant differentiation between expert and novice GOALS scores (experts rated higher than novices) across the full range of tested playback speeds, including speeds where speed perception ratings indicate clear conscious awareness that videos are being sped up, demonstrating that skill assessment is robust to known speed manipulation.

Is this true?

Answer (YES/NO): YES